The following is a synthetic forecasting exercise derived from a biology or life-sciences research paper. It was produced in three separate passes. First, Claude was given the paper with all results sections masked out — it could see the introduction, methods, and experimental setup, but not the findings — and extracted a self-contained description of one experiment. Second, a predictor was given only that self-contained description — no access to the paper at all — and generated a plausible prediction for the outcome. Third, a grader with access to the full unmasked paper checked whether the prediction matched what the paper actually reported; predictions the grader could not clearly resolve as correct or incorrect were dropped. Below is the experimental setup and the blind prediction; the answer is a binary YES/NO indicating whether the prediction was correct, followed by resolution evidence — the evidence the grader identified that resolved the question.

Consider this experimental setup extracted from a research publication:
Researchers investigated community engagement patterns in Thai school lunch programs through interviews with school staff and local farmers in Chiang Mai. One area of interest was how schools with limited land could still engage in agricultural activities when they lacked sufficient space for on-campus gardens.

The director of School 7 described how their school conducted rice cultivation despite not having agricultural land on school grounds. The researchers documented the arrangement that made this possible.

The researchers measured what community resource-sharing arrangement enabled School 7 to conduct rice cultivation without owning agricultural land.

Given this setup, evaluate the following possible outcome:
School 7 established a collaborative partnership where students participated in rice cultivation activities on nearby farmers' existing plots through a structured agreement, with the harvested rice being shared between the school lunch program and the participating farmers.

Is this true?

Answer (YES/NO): NO